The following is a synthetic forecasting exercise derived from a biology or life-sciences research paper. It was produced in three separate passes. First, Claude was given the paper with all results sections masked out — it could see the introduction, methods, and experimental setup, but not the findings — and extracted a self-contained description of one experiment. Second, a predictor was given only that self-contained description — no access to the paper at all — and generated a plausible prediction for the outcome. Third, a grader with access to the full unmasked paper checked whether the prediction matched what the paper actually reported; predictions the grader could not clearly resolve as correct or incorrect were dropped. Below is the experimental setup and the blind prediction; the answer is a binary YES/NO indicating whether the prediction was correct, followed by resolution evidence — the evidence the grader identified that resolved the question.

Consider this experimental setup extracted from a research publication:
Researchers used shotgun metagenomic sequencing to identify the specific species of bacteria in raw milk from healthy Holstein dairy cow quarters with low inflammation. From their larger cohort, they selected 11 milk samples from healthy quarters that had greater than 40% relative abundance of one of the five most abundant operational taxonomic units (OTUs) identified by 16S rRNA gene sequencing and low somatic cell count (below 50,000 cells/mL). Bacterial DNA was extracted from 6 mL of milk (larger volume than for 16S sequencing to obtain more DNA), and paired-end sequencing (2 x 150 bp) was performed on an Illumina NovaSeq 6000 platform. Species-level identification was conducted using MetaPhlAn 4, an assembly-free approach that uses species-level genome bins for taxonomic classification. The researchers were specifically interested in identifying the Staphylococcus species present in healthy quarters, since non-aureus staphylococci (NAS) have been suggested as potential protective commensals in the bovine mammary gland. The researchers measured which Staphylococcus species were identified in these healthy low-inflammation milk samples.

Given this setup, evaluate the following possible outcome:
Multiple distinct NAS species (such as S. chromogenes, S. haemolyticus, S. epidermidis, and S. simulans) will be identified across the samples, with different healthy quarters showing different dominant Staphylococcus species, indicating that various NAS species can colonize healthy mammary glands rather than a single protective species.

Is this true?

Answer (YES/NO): NO